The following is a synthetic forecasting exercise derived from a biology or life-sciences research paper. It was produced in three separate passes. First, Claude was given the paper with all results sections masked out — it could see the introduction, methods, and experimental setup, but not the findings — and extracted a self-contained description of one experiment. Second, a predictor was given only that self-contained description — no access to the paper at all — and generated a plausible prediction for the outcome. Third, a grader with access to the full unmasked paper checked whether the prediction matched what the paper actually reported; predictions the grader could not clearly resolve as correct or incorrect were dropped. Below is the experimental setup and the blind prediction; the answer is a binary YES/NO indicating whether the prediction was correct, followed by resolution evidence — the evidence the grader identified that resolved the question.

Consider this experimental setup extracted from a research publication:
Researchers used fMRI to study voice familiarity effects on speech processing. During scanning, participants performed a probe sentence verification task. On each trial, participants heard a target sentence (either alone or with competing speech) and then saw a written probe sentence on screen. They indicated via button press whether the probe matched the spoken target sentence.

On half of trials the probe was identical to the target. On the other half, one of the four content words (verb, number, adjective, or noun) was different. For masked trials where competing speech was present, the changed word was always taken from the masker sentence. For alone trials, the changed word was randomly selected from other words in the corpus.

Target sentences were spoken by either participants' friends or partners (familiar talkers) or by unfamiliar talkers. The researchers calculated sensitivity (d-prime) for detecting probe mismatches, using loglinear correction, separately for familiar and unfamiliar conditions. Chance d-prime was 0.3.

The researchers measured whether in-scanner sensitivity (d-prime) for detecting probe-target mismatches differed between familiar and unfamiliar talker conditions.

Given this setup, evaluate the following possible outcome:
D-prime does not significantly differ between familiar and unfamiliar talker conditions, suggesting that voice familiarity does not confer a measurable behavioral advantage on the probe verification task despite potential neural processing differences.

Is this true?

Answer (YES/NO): NO